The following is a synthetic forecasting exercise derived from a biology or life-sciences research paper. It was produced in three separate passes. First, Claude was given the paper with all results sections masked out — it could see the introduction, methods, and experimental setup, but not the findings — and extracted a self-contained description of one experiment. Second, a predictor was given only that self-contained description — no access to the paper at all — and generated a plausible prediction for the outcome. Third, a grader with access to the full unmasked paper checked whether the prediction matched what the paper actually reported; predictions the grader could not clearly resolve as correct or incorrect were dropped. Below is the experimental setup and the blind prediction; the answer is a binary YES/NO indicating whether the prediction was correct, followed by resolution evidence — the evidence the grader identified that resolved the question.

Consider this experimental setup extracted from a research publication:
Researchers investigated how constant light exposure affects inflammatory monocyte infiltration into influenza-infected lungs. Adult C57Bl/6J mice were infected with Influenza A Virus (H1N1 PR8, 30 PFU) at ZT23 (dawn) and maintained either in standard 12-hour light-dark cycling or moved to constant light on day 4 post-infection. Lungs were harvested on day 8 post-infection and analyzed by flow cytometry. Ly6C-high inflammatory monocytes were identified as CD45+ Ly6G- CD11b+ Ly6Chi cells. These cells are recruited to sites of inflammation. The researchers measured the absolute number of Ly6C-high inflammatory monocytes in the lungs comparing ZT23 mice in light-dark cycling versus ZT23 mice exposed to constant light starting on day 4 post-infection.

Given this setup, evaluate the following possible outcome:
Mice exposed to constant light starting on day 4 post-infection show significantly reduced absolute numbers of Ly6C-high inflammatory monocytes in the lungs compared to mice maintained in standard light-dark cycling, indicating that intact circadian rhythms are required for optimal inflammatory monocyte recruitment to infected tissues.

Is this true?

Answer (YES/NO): NO